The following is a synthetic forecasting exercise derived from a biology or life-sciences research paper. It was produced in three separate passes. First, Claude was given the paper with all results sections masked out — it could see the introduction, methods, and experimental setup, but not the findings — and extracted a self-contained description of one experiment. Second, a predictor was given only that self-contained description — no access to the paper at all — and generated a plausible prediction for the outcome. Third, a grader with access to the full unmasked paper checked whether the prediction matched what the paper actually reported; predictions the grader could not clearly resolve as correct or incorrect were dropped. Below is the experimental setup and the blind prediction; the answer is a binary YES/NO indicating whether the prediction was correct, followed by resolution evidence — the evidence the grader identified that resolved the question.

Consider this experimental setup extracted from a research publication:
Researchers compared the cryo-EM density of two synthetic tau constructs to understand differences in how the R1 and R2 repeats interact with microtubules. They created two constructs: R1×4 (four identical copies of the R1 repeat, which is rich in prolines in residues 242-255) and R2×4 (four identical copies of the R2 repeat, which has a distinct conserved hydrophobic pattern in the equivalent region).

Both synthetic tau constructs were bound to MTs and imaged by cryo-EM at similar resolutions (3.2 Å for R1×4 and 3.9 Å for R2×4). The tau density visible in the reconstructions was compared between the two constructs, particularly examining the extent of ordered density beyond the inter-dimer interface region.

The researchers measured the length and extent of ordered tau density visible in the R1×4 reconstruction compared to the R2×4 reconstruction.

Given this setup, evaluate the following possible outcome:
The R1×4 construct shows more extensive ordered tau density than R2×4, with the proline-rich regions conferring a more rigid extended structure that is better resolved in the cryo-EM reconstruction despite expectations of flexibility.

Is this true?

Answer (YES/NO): NO